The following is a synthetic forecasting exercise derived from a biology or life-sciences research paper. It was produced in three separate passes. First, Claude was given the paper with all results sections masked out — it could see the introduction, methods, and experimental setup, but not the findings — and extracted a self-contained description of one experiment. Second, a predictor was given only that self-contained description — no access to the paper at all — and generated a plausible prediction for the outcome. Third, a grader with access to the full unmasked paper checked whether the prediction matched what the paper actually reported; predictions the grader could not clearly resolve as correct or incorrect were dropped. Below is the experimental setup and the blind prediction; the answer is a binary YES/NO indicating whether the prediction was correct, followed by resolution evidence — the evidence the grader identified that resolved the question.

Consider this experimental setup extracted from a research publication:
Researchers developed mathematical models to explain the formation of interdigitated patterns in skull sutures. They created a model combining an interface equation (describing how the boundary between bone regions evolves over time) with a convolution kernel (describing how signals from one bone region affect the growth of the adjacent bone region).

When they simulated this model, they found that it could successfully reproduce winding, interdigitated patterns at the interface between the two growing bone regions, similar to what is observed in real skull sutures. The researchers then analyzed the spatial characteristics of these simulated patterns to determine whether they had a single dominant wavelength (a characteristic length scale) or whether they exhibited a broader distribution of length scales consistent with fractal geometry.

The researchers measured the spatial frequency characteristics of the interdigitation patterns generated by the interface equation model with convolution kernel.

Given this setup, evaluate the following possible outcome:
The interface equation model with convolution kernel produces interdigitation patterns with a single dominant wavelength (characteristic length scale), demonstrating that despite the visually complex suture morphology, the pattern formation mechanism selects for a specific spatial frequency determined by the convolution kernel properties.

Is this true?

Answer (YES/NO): YES